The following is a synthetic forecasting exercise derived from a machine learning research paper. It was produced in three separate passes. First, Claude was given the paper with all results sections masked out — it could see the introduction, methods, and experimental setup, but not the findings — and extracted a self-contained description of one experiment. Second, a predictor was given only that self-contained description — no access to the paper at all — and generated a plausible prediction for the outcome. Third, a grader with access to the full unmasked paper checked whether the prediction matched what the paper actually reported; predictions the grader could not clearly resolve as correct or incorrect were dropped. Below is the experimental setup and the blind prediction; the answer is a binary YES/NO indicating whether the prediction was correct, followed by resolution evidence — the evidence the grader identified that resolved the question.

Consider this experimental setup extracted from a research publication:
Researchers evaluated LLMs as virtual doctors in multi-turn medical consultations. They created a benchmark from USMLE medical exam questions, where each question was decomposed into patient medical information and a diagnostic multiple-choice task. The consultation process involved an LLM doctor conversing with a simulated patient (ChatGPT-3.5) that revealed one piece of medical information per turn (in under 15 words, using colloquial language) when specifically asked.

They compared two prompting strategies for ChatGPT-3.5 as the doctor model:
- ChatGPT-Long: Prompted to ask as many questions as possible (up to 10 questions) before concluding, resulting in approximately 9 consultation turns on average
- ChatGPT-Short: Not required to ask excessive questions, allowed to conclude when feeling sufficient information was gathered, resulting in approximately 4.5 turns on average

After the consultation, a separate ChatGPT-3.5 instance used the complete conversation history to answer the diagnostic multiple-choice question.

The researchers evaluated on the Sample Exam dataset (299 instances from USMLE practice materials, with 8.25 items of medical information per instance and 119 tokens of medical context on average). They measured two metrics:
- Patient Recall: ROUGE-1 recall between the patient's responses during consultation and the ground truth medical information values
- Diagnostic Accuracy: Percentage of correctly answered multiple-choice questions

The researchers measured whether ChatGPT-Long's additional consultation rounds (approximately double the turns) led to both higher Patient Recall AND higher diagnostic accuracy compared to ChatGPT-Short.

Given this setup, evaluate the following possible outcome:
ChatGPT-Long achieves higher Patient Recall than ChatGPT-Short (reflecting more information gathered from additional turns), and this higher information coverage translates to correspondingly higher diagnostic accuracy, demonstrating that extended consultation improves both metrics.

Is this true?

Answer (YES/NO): NO